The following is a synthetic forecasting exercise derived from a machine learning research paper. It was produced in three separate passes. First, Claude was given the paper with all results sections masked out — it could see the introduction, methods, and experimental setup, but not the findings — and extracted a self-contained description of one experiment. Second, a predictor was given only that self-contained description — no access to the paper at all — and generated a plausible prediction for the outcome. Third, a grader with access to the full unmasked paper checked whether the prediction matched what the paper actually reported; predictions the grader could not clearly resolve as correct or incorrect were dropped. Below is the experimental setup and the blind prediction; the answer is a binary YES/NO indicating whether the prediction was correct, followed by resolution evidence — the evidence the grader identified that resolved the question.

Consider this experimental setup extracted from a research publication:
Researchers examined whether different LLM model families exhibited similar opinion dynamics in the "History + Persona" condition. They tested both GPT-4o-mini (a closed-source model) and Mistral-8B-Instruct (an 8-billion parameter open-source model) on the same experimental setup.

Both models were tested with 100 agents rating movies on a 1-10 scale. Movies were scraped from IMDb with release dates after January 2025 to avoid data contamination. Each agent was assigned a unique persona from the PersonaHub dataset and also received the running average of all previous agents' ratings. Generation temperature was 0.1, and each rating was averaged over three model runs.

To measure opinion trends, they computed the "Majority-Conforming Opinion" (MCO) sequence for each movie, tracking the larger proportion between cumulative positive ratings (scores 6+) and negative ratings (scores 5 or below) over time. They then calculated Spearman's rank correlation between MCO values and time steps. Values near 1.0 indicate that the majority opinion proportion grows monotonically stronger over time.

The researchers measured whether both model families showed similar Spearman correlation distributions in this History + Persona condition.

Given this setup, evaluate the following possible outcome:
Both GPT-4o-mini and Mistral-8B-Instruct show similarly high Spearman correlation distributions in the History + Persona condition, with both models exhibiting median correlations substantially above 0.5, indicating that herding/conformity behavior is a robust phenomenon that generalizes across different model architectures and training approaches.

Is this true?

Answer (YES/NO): YES